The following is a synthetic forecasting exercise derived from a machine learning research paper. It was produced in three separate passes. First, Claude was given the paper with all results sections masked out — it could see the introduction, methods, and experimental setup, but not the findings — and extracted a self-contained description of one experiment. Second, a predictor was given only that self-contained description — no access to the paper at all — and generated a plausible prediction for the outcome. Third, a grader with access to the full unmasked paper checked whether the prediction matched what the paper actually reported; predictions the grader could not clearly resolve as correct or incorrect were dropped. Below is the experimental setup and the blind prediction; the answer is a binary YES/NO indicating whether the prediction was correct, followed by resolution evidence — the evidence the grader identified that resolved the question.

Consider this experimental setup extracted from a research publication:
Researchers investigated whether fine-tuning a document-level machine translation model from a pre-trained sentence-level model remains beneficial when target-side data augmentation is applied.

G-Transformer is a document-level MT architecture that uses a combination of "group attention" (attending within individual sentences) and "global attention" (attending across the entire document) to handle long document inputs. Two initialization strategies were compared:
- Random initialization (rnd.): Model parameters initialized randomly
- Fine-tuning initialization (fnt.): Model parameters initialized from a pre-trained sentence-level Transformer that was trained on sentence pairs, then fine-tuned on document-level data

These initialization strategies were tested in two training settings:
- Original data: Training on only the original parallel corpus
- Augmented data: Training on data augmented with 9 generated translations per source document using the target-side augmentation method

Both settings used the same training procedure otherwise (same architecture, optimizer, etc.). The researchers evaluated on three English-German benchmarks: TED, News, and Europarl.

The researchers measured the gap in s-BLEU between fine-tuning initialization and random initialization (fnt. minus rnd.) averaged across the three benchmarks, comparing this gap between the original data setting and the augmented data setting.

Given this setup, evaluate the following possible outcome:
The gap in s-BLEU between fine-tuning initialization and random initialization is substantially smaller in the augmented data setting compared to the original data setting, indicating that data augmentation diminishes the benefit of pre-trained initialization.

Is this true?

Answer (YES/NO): YES